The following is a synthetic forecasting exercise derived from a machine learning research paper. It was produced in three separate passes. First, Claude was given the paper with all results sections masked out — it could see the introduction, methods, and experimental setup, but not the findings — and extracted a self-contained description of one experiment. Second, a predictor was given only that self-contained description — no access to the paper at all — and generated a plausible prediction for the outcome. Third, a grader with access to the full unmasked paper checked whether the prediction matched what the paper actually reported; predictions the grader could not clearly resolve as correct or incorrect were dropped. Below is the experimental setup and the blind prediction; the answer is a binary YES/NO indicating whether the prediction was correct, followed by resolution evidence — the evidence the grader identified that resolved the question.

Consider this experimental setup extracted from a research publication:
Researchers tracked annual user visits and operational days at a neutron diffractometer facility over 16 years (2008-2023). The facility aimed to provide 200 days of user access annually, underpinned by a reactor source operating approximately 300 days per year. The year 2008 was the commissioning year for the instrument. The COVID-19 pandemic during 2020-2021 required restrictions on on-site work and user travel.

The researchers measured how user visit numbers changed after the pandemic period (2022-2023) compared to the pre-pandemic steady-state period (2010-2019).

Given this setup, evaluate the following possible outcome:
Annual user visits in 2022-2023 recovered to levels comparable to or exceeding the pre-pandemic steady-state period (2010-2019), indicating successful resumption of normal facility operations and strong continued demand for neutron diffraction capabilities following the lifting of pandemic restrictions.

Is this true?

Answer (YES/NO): NO